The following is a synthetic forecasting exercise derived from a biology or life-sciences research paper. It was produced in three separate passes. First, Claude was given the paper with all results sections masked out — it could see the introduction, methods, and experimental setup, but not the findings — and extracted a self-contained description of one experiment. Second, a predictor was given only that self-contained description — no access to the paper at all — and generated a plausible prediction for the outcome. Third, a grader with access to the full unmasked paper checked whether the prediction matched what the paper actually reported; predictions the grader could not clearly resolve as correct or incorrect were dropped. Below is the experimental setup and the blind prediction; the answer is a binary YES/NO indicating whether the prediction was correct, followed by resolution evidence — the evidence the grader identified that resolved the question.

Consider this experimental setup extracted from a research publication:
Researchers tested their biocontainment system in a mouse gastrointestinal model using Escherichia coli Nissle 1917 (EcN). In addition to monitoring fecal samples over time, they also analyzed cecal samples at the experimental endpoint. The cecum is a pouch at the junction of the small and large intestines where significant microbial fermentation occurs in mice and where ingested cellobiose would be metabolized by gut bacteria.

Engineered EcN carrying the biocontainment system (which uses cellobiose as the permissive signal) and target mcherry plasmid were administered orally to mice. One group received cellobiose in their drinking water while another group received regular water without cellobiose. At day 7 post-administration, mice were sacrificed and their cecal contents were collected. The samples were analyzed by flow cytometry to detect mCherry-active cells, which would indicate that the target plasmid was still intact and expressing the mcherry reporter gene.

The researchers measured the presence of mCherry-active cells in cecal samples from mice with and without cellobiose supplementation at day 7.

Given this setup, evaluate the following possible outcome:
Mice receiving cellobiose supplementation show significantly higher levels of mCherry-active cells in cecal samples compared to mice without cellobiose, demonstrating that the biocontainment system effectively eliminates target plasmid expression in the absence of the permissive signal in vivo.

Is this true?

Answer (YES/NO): YES